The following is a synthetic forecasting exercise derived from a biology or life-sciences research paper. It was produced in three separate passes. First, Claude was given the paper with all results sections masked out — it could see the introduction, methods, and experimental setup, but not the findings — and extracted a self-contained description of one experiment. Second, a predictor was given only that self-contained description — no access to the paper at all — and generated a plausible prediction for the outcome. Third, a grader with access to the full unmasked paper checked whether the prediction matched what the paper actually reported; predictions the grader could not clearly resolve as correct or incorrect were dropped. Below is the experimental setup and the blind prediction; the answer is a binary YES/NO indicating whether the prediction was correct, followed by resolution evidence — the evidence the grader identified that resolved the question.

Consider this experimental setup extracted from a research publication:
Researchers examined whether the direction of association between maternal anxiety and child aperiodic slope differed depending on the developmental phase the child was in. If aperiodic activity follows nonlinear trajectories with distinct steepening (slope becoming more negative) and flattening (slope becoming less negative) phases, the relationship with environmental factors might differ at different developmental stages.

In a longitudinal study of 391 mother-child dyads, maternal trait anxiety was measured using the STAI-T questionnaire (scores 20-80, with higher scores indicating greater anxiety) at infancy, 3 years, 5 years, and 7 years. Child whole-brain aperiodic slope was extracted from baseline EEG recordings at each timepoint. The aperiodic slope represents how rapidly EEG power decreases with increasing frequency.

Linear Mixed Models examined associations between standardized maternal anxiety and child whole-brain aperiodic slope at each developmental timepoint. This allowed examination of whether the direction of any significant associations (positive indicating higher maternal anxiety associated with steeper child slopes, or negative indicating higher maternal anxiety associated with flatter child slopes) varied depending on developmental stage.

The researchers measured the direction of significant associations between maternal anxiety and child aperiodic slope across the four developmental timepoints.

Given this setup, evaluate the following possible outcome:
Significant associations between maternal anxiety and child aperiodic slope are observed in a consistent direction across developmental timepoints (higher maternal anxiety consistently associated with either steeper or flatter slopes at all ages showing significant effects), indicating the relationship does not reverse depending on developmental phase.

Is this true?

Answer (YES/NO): NO